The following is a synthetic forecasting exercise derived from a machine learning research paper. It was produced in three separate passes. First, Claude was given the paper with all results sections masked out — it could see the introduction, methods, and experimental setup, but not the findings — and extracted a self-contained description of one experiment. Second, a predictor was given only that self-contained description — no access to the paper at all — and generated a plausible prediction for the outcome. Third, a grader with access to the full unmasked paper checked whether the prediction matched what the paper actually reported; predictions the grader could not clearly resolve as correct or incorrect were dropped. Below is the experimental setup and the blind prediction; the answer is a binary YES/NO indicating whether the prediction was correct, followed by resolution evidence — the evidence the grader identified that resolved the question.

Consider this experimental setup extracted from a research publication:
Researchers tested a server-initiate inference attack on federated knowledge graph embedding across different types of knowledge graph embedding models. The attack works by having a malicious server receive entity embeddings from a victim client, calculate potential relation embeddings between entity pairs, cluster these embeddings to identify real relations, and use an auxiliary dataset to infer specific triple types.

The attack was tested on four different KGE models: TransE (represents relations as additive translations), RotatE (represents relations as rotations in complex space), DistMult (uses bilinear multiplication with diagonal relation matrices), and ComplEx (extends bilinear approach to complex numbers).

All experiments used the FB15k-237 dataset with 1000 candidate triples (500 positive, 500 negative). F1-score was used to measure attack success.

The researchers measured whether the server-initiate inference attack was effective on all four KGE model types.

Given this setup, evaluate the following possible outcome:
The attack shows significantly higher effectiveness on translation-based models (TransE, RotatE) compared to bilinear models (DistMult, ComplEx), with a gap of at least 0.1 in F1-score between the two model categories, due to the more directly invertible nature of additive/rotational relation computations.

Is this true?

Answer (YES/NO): NO